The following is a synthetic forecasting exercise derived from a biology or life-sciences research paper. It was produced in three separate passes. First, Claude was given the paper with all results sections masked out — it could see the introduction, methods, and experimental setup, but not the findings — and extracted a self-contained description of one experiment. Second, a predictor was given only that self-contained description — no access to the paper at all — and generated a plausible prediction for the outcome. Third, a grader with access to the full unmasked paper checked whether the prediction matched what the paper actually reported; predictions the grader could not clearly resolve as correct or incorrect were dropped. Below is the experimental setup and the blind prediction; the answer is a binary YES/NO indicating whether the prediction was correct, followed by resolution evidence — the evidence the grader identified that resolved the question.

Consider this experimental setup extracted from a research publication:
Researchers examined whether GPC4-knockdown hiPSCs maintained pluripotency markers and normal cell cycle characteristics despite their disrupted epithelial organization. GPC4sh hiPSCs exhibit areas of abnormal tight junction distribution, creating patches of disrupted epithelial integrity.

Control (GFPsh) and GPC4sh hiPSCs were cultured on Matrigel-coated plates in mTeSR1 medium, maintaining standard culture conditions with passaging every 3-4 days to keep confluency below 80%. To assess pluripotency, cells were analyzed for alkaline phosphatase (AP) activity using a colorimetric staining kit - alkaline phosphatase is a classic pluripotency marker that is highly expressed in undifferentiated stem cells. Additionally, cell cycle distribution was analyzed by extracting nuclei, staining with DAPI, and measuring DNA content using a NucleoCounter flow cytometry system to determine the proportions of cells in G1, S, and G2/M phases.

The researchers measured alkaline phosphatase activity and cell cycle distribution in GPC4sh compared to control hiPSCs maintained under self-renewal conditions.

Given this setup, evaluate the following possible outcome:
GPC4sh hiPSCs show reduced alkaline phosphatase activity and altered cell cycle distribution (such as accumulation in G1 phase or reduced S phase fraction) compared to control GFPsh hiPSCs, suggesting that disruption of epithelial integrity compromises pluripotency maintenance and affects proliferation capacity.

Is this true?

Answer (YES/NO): NO